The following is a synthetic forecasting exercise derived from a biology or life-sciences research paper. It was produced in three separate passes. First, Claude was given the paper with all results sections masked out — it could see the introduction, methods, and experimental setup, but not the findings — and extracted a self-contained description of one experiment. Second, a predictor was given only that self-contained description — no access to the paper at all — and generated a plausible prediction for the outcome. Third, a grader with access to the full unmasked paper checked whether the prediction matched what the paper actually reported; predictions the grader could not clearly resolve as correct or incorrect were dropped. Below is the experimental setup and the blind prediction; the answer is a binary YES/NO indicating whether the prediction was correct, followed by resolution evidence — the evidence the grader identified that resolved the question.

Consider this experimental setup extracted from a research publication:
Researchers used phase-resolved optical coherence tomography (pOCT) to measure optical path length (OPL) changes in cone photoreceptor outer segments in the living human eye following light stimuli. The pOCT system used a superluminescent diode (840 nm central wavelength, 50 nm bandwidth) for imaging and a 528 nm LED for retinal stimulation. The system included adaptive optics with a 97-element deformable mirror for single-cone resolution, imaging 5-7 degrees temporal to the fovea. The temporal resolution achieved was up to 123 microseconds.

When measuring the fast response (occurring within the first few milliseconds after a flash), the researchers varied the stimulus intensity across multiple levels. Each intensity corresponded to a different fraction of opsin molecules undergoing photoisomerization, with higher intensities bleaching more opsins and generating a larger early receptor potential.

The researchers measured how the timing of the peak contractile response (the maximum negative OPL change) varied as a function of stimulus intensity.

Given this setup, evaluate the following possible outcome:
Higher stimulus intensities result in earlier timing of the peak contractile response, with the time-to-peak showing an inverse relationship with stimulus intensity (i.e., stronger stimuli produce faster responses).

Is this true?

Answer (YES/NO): YES